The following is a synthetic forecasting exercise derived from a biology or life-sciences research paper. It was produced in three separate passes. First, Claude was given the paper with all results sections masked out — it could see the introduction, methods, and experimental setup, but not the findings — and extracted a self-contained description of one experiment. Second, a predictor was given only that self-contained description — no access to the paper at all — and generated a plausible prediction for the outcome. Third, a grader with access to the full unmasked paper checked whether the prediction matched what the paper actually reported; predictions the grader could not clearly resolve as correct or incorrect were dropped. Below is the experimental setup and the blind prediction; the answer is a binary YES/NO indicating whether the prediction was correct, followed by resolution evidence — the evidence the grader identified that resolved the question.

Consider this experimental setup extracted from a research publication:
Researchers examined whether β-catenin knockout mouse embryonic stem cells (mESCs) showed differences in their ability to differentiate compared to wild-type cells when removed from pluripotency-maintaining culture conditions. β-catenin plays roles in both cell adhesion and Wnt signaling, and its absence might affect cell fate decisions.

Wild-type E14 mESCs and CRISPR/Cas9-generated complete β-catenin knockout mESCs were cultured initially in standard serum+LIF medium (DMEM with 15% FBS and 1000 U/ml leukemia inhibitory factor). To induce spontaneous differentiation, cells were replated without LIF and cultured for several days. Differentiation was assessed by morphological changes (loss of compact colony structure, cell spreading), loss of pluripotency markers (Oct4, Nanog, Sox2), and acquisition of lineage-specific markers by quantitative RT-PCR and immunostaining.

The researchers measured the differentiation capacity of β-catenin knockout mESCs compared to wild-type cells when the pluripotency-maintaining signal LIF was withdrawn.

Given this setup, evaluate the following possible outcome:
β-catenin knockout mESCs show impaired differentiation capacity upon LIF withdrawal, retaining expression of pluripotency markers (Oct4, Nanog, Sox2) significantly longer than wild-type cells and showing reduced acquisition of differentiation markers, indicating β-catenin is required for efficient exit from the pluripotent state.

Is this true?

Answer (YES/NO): NO